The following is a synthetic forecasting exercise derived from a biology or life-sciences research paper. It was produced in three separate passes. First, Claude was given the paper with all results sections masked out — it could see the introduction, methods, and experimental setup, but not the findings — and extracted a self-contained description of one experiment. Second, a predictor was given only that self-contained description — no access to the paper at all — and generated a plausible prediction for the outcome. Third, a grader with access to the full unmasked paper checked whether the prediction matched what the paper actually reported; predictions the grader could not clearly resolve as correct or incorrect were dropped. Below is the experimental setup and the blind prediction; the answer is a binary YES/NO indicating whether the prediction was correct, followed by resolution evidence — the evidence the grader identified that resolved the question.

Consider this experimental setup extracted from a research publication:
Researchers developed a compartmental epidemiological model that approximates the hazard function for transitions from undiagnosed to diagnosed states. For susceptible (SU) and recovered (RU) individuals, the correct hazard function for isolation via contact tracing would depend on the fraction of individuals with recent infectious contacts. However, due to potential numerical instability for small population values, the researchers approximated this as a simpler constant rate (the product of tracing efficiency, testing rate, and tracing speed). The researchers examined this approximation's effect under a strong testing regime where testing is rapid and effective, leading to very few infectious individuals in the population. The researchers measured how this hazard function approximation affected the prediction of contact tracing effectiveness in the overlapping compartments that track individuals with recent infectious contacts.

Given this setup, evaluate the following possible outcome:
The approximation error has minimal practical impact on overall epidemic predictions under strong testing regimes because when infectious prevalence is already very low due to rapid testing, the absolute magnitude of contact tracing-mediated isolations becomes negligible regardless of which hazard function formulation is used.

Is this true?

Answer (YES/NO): YES